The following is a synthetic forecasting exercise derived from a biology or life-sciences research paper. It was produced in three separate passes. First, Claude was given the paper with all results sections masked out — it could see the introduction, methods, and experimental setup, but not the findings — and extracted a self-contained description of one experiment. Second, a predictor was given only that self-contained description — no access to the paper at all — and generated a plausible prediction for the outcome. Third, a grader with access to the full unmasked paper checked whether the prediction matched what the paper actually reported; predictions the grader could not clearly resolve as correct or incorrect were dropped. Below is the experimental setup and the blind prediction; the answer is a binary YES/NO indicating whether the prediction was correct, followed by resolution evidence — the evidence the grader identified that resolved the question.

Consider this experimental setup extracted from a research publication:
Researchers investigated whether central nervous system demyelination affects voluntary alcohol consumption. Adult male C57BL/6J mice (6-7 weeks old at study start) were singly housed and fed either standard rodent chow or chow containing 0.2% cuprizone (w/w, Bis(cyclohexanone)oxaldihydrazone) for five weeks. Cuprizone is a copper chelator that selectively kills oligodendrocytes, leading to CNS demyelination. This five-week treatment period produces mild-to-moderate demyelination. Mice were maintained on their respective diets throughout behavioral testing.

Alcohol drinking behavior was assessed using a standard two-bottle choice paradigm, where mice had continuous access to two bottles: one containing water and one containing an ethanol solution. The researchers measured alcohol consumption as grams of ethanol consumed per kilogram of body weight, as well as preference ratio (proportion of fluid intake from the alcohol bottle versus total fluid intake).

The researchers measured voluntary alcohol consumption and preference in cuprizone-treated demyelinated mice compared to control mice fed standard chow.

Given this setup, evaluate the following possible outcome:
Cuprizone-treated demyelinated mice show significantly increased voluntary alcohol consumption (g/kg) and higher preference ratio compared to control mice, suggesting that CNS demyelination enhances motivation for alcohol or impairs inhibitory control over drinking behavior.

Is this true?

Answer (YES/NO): NO